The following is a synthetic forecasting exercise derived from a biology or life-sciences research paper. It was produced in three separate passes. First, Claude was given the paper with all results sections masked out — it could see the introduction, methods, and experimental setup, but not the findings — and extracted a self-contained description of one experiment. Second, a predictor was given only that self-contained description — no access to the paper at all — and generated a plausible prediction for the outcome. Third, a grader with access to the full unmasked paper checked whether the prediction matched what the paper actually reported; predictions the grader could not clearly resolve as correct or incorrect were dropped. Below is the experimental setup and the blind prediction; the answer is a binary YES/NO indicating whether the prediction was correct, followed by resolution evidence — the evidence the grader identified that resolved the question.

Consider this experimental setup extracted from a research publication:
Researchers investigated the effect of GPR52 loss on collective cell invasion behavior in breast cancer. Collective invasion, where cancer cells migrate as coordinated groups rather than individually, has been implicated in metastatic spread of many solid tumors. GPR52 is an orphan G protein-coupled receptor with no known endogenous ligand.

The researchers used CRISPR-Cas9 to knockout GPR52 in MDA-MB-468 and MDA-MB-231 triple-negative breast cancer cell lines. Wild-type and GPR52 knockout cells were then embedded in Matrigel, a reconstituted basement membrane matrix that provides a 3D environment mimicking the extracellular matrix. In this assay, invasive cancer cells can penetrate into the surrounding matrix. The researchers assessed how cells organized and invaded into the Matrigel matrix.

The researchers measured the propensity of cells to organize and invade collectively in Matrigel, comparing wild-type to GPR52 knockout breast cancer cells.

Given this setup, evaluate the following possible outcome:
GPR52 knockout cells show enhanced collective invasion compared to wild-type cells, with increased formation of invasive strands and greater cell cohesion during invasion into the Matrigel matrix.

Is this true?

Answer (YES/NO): YES